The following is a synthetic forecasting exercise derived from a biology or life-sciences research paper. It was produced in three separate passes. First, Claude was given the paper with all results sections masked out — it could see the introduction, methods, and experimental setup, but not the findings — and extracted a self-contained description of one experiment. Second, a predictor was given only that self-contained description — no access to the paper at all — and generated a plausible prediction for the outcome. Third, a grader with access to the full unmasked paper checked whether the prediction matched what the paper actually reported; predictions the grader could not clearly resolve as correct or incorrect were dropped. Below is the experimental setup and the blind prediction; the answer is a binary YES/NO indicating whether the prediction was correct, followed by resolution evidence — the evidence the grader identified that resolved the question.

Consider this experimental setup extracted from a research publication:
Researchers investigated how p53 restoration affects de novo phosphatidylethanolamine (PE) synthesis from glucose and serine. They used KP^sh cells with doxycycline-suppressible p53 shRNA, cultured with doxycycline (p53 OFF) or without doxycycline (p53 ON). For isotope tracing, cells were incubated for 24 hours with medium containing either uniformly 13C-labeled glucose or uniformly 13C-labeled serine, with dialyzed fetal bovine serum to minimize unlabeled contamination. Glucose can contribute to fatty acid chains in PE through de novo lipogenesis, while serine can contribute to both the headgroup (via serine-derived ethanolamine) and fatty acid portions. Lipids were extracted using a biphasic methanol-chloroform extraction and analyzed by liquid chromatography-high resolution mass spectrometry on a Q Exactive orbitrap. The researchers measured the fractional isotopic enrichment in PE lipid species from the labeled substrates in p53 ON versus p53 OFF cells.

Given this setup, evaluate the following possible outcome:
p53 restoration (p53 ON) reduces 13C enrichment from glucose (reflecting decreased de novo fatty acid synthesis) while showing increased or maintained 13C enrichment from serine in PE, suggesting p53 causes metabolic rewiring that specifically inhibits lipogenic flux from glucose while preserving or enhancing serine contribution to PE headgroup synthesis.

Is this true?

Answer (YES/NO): NO